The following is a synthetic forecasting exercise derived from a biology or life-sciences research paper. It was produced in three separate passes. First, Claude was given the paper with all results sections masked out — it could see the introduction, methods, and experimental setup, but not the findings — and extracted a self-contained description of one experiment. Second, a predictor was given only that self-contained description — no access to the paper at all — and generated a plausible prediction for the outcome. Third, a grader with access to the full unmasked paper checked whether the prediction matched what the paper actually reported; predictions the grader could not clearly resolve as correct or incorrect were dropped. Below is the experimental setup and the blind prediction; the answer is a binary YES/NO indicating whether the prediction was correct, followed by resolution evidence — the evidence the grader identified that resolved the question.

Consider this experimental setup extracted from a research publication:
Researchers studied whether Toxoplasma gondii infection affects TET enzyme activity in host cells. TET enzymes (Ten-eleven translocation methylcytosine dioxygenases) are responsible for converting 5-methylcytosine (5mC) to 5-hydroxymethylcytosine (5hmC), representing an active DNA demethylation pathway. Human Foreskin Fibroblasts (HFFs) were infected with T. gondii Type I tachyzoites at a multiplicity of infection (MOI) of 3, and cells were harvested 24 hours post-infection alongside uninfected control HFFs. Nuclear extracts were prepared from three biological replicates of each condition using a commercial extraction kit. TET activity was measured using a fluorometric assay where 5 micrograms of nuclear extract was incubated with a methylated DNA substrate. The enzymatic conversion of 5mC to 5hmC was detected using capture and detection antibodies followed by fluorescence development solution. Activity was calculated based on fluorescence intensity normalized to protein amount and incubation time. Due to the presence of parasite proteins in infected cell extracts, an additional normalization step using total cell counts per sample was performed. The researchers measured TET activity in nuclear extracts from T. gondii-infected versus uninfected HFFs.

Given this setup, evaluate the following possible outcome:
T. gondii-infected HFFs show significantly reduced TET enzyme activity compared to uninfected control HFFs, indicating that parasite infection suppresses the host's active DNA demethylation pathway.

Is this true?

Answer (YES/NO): NO